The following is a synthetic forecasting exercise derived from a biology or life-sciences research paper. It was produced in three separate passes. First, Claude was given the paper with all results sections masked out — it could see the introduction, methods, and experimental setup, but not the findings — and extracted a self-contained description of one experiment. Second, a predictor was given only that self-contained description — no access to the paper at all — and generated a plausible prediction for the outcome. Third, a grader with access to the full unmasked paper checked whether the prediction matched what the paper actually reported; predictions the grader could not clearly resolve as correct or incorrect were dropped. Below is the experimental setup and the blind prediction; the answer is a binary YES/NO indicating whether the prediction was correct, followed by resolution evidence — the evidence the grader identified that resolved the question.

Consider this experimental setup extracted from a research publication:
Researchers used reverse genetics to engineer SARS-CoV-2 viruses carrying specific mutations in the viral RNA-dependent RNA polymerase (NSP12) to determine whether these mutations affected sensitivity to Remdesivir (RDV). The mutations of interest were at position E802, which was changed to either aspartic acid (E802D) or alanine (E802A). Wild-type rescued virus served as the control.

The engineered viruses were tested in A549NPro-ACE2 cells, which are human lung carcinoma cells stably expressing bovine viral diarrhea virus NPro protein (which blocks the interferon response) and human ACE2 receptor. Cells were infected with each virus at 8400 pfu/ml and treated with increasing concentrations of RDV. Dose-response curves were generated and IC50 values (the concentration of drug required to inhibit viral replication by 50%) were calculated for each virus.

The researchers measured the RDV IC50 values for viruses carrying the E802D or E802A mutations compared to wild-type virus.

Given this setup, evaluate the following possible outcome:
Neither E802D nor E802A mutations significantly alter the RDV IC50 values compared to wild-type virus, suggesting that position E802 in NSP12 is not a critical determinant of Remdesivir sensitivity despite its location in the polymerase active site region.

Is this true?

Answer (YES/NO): NO